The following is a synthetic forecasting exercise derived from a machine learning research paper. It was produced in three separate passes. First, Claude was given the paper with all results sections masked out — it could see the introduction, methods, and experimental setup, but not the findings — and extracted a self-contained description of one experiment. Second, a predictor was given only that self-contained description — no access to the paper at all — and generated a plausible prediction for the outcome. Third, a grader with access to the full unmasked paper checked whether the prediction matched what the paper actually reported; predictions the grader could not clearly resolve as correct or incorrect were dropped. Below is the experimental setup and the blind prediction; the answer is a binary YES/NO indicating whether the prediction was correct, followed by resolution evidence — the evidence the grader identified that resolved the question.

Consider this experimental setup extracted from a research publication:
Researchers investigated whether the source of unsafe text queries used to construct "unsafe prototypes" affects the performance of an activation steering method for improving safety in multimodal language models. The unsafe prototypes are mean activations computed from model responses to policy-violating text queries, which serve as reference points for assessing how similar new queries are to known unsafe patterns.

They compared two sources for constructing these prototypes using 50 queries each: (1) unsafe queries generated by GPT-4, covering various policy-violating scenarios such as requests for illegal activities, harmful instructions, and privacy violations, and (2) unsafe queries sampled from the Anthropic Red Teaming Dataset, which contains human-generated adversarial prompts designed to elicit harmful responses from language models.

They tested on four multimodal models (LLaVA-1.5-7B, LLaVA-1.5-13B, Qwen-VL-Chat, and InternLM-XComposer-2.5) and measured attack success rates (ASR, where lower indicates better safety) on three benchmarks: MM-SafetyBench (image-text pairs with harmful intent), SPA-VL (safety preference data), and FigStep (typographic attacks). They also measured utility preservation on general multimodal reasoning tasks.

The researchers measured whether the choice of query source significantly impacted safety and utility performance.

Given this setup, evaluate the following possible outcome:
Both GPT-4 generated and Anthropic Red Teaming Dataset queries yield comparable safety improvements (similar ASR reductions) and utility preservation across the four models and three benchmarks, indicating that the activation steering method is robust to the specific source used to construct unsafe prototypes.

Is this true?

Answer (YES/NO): YES